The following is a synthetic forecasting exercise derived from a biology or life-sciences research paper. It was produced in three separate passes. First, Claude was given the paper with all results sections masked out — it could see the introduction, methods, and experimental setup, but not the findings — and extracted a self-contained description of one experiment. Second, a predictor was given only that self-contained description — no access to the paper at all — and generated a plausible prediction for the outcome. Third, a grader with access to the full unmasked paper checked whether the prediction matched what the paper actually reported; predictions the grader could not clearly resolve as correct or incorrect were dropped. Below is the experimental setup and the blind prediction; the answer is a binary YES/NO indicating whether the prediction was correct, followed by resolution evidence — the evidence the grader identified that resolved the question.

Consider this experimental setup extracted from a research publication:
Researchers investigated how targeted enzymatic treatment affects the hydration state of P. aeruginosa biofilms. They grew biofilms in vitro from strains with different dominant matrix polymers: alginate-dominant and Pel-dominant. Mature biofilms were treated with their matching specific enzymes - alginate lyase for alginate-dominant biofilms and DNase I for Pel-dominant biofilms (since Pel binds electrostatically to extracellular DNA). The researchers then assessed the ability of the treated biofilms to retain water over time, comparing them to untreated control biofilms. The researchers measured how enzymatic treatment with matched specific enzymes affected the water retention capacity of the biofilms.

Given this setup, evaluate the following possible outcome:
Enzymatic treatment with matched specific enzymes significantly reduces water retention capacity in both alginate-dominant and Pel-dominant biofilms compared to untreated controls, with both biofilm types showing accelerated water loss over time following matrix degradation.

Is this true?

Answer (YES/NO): YES